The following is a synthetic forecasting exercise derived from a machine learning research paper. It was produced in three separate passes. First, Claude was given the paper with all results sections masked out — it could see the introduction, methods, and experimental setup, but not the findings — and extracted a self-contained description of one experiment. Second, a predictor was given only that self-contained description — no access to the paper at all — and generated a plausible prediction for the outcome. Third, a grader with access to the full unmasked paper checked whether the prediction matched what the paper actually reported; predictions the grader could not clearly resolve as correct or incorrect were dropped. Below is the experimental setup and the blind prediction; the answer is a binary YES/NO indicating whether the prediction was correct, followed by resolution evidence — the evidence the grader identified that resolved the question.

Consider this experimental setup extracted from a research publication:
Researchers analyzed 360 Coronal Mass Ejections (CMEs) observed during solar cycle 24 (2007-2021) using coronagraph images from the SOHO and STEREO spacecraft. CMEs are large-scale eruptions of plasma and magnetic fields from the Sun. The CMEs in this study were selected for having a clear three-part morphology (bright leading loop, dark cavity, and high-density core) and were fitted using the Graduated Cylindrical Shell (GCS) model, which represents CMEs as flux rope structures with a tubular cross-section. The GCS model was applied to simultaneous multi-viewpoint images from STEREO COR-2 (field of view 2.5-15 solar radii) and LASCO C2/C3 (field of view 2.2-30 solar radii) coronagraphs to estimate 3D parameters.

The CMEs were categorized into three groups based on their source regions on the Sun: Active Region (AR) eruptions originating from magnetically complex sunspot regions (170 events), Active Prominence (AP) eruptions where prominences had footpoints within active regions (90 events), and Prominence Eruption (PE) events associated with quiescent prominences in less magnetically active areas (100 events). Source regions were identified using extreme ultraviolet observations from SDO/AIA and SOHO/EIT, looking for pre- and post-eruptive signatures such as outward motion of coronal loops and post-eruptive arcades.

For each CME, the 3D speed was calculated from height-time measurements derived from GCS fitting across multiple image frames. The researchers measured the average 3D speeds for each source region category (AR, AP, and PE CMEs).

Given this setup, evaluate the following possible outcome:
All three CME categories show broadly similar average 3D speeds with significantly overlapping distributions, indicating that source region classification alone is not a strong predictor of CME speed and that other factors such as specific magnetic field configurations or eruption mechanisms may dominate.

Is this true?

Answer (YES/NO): NO